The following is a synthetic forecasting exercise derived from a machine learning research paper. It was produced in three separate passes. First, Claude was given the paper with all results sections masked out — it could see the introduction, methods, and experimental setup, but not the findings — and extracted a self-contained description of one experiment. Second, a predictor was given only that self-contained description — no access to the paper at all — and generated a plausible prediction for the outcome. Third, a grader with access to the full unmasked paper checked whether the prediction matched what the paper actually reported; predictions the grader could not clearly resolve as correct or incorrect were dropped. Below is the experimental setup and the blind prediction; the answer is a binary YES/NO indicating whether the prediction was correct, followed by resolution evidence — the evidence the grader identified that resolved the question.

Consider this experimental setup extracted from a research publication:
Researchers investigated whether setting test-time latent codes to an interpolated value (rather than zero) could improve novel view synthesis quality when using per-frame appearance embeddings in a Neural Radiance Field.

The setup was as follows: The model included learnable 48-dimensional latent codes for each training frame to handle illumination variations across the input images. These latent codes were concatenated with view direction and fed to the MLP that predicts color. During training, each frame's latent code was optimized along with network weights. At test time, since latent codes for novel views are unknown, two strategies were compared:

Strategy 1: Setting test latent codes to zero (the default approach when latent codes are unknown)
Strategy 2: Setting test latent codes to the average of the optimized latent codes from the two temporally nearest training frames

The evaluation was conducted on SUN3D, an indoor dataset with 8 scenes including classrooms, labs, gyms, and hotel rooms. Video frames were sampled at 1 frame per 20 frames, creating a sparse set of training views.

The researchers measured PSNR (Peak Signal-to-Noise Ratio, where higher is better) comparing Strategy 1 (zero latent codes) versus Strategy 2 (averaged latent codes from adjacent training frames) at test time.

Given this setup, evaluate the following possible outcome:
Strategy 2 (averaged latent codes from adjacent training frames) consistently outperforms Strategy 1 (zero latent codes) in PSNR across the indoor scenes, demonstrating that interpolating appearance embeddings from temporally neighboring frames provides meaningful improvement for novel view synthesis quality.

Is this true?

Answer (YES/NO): YES